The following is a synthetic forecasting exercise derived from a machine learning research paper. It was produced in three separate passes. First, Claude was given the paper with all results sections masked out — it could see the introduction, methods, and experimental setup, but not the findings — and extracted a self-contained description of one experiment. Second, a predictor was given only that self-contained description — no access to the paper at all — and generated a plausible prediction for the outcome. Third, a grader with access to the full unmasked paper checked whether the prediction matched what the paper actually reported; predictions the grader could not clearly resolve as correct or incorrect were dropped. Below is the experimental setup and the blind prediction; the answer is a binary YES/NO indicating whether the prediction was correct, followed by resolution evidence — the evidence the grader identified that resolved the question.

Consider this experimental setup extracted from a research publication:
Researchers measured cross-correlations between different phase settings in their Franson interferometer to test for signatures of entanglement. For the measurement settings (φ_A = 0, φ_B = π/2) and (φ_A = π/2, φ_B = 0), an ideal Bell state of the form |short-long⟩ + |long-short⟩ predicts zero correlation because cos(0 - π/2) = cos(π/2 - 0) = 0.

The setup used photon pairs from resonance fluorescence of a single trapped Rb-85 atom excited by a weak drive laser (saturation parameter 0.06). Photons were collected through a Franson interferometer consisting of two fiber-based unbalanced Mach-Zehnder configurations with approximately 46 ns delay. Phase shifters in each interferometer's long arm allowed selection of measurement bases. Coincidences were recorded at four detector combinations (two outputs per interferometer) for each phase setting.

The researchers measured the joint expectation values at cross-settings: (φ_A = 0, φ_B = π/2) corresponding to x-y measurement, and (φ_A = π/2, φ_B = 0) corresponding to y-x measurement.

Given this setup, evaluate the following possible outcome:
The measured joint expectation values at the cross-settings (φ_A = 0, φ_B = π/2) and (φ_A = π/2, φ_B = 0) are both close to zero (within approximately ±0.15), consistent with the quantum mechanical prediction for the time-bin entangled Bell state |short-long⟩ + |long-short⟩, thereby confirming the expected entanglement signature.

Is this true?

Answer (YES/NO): YES